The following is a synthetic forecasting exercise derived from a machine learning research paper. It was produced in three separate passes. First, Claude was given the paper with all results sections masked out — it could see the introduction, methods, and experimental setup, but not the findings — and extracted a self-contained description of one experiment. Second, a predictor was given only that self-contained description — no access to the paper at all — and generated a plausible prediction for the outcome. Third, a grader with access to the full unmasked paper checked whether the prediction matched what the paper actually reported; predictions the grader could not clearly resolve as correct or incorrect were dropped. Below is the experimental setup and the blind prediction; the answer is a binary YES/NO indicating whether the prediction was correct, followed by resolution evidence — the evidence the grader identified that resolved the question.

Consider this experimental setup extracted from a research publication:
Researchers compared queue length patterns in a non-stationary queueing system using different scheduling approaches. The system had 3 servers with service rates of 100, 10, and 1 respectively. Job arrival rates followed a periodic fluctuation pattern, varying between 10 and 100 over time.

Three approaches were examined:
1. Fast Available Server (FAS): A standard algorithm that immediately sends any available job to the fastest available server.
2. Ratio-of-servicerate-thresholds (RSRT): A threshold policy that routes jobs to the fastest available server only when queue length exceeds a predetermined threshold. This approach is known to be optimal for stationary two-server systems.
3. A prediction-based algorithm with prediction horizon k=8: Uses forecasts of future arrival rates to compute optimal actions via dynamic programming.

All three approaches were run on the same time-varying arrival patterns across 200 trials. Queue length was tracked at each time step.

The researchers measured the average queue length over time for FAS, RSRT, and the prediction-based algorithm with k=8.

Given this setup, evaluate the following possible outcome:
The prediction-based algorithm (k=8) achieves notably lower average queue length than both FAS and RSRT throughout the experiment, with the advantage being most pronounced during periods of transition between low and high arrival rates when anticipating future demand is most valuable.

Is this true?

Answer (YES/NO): NO